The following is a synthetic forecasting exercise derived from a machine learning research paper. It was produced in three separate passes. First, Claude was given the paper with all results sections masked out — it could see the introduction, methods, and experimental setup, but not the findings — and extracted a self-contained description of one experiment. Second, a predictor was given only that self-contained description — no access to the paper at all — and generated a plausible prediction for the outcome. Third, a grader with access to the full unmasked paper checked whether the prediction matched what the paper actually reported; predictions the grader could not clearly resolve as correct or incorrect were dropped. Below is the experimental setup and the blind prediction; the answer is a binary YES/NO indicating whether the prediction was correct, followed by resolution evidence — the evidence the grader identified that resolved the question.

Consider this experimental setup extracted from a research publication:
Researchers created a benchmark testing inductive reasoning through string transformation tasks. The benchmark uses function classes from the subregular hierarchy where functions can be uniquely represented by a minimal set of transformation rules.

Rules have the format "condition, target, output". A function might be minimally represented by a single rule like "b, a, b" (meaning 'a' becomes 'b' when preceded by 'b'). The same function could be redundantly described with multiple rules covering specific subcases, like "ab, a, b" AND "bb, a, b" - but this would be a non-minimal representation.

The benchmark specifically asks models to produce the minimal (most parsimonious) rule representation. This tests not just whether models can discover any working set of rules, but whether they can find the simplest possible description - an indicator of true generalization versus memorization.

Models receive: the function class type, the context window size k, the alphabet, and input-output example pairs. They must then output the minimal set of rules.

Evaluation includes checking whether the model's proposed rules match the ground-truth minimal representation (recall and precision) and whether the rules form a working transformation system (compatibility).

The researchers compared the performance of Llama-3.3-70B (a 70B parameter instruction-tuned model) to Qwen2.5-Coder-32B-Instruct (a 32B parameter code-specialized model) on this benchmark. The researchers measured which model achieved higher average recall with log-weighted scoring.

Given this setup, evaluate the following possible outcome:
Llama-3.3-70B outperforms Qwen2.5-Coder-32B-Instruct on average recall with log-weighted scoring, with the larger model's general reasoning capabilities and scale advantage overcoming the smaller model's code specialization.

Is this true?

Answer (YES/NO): YES